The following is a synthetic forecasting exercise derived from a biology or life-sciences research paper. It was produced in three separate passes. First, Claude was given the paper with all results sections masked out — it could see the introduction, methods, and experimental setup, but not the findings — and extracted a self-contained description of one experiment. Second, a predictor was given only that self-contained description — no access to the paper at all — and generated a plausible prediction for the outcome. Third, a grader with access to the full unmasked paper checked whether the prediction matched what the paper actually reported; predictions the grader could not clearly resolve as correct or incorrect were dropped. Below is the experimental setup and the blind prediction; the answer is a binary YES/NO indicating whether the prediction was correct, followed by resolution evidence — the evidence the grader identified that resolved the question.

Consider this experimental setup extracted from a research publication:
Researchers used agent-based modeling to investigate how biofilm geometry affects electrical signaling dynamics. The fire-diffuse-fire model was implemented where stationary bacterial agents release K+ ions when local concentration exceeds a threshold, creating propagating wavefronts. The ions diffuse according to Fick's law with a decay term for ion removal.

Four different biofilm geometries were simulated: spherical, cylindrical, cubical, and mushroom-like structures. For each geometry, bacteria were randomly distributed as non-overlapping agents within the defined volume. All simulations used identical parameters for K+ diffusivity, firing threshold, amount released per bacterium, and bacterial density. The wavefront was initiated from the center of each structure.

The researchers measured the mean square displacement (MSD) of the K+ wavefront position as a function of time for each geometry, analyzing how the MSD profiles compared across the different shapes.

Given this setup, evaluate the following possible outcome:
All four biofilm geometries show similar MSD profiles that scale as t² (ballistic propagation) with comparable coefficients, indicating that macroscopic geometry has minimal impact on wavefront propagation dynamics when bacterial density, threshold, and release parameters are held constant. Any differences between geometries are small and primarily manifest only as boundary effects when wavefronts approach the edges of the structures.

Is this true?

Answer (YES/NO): NO